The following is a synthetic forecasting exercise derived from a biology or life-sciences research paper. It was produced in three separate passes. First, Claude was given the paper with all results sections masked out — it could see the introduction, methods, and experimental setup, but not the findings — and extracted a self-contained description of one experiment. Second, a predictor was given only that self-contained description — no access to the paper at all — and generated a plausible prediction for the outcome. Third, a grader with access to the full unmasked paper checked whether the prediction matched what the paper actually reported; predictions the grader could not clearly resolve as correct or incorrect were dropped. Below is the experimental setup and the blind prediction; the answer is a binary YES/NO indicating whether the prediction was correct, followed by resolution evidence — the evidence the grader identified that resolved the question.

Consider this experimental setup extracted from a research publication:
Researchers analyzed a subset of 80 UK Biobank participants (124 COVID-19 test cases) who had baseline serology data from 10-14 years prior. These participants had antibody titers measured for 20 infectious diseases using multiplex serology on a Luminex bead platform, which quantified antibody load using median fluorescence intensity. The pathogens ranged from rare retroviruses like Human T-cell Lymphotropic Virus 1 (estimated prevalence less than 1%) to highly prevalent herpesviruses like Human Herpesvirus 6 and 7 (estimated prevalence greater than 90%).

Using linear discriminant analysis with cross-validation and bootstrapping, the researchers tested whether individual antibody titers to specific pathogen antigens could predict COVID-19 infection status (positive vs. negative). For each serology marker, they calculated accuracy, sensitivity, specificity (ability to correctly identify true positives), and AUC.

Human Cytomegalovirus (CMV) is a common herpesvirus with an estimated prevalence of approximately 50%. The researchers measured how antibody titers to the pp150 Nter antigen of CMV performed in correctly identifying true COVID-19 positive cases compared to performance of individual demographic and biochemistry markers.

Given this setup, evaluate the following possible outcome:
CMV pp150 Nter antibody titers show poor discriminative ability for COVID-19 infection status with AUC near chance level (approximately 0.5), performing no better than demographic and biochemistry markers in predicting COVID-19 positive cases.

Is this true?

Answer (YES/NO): NO